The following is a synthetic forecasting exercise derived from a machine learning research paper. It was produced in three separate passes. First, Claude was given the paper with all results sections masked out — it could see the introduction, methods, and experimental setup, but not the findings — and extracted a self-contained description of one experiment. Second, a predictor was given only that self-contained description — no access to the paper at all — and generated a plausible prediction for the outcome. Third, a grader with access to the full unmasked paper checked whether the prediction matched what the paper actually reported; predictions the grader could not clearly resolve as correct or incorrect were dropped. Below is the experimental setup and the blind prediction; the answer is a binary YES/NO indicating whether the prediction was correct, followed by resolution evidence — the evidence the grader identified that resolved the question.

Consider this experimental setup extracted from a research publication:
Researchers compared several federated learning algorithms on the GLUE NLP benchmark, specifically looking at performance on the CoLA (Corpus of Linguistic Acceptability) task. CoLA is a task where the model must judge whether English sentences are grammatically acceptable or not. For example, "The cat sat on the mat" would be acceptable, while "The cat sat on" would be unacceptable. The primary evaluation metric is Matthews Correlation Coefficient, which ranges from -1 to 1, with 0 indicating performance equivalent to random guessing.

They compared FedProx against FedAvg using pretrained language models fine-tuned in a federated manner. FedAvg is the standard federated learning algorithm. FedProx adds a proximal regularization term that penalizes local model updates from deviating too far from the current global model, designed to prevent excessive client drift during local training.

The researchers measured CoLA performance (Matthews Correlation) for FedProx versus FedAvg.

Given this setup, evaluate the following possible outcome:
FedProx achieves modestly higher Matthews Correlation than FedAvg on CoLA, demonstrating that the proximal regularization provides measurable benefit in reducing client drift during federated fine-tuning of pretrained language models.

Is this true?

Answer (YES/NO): NO